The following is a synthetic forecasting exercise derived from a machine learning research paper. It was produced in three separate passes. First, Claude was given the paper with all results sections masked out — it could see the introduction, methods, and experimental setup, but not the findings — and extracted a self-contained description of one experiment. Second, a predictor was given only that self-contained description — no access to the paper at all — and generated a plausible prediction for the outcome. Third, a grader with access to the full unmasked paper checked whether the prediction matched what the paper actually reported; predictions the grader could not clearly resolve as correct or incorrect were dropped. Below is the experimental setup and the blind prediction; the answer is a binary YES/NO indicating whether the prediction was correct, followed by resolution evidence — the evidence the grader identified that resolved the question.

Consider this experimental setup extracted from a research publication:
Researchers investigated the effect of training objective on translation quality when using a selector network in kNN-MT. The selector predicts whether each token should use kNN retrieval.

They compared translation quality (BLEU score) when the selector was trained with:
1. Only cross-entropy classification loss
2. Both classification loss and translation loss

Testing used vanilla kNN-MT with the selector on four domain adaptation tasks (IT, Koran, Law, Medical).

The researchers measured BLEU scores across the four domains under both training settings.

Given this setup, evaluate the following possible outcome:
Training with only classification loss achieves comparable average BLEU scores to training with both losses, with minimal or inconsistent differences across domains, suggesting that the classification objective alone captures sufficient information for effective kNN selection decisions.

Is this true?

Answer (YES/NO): NO